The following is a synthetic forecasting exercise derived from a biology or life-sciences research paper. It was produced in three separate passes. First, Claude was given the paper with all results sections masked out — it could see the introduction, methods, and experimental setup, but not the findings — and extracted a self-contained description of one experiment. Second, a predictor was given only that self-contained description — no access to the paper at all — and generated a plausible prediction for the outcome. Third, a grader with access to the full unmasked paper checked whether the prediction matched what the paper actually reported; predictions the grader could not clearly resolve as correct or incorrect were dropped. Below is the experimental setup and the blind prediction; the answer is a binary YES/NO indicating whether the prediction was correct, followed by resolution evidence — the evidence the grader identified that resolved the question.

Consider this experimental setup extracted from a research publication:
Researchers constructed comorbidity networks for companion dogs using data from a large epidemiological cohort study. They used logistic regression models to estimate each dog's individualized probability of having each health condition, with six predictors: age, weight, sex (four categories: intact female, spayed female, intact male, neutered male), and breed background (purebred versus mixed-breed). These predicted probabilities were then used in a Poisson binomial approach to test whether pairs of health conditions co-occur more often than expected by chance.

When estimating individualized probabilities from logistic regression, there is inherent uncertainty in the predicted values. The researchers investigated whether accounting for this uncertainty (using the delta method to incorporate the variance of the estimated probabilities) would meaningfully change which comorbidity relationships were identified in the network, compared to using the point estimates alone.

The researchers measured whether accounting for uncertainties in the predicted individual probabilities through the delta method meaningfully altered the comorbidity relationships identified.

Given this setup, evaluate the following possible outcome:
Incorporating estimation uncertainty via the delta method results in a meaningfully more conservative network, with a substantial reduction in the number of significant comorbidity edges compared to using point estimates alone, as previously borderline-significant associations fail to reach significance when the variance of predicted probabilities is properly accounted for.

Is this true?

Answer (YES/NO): NO